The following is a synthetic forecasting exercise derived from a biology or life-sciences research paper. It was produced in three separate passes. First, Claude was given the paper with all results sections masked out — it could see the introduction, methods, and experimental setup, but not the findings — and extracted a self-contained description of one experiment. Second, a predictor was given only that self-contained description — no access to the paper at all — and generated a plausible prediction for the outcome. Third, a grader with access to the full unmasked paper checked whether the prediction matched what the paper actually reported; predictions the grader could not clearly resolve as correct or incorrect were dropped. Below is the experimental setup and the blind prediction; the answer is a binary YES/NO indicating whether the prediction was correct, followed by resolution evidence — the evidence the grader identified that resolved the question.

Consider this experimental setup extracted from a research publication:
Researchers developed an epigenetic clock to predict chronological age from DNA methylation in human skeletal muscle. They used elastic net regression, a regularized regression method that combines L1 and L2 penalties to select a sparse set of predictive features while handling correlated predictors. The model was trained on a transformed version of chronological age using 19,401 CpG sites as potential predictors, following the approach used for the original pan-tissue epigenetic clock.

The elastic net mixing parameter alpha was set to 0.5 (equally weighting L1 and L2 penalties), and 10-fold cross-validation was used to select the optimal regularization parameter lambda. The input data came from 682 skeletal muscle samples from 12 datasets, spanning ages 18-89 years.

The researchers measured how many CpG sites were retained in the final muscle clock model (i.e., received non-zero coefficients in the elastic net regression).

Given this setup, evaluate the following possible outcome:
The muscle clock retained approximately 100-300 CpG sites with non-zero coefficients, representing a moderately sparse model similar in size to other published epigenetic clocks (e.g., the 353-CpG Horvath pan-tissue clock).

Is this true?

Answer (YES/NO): YES